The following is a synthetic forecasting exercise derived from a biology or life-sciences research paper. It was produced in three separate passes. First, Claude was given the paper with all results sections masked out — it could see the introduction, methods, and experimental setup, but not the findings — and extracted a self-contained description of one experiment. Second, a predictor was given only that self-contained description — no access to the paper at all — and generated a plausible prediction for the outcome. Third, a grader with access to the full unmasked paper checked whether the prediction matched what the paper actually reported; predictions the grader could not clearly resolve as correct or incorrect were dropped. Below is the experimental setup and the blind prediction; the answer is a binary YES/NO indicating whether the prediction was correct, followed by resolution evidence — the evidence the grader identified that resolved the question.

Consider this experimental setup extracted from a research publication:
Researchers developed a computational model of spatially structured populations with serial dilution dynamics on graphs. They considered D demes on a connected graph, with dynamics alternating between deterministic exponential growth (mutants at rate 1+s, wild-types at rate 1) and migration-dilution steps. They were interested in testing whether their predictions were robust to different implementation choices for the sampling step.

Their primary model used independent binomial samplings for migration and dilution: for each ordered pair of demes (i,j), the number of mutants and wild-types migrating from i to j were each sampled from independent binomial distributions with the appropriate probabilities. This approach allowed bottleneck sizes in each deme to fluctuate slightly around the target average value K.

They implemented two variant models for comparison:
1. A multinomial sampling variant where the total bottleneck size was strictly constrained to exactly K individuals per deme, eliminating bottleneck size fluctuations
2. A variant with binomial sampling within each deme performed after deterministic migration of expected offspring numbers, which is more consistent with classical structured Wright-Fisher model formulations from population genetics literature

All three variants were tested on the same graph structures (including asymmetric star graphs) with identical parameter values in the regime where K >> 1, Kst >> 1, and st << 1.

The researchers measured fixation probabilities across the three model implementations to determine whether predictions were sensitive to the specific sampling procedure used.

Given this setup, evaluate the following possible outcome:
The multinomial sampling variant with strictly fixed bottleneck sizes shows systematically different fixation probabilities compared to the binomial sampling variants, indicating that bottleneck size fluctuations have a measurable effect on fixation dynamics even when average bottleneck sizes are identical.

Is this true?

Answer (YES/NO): NO